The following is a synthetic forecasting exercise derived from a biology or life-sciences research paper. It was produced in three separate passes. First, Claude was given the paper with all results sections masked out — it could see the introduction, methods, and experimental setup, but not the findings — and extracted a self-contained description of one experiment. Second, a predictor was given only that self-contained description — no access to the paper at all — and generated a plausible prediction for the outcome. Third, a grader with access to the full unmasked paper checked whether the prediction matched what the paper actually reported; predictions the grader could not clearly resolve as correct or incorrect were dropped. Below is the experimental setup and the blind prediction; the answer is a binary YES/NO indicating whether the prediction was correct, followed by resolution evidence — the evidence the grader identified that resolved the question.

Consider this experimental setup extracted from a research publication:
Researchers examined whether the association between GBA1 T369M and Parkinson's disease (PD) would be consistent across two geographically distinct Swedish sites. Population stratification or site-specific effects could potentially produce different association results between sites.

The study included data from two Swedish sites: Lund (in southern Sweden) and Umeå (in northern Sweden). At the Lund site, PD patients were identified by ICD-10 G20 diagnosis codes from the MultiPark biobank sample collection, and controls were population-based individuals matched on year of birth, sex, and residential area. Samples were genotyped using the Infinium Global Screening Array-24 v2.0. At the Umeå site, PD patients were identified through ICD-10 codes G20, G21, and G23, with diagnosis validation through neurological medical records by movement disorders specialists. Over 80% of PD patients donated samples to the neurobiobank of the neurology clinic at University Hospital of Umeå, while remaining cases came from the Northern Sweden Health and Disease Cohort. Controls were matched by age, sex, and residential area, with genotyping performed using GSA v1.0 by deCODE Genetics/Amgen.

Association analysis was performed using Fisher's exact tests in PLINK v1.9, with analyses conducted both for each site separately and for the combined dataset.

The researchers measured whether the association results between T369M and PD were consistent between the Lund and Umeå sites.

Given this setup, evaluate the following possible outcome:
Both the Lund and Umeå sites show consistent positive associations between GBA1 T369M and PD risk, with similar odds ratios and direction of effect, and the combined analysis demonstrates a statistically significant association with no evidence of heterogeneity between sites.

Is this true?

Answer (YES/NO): NO